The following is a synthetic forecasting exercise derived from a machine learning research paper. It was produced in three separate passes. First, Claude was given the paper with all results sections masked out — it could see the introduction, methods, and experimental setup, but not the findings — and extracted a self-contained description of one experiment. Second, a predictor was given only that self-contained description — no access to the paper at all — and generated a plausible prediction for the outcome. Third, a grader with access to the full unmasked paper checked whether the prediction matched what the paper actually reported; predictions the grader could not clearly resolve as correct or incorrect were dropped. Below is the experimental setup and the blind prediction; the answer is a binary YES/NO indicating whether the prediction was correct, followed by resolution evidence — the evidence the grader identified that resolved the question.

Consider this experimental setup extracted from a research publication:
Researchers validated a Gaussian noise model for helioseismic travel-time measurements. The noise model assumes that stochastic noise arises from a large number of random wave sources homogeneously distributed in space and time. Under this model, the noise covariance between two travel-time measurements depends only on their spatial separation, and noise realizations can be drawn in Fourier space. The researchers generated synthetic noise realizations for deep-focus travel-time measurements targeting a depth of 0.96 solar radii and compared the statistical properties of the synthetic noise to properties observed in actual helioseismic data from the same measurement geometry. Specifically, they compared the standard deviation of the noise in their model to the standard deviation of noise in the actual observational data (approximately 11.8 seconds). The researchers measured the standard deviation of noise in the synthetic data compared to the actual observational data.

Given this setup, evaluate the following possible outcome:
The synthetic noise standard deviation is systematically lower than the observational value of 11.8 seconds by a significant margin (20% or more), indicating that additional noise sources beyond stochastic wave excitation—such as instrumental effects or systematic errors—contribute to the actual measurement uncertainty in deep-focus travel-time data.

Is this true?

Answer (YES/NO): NO